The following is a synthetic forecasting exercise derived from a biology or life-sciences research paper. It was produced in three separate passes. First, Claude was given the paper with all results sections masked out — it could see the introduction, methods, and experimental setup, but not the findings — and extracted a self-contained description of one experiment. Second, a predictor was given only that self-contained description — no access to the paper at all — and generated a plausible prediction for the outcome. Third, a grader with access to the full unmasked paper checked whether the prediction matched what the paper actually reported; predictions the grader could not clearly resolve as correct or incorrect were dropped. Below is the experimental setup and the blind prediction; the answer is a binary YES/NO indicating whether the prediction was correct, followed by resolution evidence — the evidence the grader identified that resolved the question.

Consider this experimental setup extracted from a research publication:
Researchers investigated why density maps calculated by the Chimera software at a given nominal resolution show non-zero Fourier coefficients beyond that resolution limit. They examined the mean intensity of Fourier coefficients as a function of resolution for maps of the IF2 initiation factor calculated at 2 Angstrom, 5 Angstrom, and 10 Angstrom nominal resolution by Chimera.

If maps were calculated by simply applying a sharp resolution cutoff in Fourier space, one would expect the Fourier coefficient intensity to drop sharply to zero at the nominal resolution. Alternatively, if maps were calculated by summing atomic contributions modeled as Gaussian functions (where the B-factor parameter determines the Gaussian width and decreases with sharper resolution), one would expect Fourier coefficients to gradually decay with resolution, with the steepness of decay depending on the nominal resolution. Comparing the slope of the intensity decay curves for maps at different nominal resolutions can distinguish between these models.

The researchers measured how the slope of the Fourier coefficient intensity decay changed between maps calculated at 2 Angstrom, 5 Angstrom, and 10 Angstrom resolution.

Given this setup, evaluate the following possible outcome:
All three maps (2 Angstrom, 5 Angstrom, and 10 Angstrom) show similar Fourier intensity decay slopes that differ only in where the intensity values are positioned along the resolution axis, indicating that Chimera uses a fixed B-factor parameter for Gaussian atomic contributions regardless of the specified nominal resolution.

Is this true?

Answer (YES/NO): NO